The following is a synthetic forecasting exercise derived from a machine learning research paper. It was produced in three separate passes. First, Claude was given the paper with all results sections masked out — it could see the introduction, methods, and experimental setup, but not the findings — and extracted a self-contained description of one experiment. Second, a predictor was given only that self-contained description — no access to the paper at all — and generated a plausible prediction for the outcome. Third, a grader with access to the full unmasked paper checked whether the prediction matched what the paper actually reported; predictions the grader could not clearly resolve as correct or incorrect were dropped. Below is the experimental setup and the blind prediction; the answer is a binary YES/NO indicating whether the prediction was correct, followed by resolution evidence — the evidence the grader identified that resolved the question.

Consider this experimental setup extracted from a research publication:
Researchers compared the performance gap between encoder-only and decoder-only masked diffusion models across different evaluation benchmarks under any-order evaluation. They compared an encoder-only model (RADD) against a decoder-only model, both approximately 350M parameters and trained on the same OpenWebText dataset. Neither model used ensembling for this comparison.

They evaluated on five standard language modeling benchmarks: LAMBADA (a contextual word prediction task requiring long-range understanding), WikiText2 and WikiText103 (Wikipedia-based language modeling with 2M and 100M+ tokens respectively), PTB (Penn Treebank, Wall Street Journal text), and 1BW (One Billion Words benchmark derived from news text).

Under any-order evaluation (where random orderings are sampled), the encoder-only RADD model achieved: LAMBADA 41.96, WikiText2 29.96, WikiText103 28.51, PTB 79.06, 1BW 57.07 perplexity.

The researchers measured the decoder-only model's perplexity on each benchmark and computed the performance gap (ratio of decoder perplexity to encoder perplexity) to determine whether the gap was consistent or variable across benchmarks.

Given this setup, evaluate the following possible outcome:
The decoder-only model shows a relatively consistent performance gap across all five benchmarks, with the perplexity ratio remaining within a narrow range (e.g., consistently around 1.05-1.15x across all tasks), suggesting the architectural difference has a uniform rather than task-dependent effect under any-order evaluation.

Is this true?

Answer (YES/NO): NO